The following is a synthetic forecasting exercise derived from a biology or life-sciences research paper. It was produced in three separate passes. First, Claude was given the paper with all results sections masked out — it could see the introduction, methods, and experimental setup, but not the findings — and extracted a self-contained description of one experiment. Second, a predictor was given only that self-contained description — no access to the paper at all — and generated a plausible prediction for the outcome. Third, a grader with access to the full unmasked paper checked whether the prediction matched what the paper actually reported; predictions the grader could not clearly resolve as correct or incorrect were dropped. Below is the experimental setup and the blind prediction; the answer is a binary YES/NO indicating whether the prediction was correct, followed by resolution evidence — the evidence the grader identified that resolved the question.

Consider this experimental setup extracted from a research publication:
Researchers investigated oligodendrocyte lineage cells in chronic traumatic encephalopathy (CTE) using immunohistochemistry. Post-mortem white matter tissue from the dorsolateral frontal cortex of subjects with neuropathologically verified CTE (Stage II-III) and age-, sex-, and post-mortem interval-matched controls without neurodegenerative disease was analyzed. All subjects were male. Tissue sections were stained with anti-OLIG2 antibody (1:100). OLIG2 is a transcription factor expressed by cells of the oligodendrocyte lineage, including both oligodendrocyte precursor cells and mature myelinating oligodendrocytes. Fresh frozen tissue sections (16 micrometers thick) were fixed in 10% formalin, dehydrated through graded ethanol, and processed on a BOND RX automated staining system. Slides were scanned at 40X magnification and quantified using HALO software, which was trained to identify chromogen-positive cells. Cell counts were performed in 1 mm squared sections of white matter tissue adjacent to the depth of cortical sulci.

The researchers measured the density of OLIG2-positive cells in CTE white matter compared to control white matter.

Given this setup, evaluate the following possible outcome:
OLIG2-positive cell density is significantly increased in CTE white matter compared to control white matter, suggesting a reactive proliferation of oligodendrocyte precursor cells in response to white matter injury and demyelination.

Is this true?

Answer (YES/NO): NO